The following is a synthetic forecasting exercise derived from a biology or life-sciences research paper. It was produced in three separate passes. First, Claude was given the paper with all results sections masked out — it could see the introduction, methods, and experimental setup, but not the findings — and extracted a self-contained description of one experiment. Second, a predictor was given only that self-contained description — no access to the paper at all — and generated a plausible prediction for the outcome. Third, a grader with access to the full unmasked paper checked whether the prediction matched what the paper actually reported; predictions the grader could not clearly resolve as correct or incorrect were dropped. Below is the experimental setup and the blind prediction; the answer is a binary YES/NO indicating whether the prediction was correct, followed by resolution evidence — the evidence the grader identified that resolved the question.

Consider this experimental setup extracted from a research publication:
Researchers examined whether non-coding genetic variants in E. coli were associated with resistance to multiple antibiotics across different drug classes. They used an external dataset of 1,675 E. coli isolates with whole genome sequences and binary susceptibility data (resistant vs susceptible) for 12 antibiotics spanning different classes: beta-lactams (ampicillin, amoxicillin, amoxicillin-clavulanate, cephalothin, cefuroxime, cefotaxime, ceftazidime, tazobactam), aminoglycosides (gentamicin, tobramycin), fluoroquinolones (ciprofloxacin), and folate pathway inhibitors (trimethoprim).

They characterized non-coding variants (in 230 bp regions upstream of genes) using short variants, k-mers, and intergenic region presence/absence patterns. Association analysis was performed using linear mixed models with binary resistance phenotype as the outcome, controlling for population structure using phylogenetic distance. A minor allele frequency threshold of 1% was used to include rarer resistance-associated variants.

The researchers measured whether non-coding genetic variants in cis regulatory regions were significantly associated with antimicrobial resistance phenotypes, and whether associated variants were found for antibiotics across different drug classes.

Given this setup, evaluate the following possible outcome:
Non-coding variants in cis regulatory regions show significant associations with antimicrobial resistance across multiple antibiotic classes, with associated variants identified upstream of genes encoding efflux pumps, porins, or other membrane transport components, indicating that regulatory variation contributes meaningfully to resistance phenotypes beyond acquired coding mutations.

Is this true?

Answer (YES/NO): YES